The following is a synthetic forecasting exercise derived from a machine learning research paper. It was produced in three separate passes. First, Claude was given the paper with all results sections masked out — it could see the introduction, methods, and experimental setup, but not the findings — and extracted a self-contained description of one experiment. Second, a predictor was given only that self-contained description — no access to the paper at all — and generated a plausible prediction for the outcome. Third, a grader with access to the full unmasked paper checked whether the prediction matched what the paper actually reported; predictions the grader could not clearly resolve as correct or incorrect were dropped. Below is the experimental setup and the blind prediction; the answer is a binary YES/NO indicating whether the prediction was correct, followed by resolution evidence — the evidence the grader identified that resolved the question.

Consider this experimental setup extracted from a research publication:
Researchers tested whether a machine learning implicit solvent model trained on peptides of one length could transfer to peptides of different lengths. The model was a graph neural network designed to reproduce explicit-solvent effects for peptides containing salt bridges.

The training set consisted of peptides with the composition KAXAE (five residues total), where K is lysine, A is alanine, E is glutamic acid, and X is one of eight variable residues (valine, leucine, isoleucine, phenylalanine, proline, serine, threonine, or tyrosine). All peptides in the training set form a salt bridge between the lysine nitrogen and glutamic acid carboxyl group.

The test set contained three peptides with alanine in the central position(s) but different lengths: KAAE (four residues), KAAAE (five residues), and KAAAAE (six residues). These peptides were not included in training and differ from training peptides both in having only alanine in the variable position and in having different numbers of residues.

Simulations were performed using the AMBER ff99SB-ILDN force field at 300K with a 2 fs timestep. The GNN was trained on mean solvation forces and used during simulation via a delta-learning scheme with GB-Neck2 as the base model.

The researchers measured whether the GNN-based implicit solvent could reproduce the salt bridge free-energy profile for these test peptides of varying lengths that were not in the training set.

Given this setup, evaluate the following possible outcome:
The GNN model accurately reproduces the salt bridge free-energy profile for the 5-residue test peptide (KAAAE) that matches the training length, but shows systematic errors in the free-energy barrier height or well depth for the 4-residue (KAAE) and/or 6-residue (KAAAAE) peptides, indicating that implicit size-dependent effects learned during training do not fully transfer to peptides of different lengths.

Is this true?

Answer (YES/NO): NO